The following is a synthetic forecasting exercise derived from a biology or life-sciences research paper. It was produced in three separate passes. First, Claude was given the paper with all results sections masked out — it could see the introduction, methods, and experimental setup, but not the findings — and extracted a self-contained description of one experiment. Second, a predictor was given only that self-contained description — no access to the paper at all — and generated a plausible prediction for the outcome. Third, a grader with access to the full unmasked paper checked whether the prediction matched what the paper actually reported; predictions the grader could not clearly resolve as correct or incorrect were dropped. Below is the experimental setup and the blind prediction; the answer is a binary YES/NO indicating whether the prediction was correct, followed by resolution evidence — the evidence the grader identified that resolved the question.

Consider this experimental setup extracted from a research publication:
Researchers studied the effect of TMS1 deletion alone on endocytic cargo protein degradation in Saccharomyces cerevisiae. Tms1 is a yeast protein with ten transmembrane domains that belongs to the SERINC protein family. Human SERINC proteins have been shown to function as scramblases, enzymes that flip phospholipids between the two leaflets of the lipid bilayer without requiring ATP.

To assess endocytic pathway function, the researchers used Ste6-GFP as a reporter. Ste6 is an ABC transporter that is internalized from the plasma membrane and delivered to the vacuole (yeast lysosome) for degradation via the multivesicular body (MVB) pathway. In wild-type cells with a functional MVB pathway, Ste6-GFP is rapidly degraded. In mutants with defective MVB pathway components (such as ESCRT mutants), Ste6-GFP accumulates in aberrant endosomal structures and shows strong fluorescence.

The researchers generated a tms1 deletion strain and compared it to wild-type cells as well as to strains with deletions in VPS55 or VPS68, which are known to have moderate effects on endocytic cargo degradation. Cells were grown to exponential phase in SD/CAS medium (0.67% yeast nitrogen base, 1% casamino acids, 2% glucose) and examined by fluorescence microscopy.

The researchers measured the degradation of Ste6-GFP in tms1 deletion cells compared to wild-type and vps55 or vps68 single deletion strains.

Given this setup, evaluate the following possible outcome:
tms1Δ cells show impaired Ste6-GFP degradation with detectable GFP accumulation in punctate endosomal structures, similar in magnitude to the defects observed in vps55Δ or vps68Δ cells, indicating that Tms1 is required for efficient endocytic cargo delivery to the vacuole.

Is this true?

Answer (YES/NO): YES